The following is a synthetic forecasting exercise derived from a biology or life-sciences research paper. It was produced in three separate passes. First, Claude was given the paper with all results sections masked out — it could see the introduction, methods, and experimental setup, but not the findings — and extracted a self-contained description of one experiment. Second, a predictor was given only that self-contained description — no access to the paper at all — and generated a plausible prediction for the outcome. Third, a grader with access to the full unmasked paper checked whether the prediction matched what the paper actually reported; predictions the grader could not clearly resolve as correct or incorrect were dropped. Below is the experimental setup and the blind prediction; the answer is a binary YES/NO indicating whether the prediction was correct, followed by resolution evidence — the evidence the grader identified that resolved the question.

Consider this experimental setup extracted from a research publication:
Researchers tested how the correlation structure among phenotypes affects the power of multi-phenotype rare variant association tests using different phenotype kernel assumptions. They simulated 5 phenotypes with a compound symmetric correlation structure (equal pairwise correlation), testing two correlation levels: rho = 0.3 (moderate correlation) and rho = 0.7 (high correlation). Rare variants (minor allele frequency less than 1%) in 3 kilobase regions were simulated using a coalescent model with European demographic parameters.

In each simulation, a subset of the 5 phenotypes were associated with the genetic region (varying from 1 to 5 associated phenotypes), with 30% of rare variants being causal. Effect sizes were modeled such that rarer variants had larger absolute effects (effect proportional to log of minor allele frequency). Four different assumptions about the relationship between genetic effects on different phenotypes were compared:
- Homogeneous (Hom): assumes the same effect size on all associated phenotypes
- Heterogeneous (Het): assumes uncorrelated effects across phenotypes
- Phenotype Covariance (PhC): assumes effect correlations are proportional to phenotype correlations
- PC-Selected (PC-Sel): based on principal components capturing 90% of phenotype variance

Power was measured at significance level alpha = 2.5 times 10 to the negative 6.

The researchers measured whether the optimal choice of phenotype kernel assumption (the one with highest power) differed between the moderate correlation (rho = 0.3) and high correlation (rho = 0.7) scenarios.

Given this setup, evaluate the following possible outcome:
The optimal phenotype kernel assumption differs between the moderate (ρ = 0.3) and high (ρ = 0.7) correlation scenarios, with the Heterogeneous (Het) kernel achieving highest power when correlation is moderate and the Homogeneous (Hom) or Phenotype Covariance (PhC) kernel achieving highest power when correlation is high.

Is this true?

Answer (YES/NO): NO